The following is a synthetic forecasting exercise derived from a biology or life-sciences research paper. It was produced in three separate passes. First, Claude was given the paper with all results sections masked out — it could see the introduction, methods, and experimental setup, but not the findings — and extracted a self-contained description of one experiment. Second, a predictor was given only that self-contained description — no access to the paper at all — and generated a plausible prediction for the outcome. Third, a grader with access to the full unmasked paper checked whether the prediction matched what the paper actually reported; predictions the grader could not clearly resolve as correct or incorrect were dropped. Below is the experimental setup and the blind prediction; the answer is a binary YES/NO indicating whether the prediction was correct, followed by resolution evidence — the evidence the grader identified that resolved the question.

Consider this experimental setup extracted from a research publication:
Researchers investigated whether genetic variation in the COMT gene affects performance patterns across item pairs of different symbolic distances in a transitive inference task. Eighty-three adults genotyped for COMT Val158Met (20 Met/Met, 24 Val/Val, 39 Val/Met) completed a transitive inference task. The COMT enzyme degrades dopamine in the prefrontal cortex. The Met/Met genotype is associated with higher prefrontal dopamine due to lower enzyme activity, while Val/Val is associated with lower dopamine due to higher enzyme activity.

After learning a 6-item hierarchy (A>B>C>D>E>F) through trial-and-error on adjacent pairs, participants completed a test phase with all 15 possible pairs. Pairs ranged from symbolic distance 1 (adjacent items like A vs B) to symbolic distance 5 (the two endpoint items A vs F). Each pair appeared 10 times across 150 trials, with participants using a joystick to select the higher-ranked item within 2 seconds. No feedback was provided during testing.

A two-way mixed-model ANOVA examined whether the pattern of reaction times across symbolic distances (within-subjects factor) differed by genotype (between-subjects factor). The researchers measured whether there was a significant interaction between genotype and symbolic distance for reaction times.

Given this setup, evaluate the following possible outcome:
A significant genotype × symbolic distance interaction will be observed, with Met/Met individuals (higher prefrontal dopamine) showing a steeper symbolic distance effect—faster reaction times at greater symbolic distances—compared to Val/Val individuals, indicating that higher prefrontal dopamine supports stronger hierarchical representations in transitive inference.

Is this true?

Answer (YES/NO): NO